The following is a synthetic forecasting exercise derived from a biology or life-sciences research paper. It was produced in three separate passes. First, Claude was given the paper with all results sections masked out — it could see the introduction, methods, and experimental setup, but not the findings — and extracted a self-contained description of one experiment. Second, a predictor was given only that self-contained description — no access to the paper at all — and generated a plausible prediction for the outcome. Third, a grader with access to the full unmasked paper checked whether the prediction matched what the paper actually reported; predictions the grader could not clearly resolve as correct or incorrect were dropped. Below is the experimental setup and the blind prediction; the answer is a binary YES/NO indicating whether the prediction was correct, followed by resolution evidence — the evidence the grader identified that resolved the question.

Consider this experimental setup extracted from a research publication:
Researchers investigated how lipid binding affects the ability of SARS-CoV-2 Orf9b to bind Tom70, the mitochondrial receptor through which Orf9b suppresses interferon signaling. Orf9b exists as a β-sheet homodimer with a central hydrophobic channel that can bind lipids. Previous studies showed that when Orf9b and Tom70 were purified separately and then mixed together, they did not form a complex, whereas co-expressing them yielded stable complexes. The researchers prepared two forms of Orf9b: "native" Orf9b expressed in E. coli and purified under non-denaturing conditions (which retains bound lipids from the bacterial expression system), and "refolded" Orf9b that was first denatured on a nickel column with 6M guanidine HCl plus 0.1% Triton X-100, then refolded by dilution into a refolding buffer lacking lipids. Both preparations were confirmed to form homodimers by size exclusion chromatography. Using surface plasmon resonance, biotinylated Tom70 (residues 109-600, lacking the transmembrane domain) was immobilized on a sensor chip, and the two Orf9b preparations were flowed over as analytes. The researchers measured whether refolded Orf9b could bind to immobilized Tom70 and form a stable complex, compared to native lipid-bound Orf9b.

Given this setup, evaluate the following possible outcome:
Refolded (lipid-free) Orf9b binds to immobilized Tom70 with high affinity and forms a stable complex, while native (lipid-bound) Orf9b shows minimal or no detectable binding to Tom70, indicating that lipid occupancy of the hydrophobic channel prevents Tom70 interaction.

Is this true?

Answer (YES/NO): NO